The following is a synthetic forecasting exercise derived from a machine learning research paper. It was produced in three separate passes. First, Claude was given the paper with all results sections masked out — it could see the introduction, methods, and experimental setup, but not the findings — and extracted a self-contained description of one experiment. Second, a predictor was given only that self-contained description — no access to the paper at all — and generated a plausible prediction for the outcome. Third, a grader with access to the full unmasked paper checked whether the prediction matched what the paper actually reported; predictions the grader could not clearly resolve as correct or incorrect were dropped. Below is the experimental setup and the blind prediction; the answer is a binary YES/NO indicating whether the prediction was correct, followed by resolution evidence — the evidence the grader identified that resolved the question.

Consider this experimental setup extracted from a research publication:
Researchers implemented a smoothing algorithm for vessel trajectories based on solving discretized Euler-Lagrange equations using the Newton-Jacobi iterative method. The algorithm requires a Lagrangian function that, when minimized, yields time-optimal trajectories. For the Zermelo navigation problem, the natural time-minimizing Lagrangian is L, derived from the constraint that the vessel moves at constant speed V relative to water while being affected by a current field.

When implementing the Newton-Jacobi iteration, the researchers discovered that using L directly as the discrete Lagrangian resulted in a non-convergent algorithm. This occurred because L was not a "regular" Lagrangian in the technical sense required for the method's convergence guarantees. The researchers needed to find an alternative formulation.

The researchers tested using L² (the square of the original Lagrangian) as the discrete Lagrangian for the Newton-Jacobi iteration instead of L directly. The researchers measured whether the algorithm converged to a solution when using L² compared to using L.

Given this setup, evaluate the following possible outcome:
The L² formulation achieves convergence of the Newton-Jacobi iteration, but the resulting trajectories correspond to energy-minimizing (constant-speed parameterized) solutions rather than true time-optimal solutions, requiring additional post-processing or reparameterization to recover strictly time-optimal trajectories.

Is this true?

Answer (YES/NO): NO